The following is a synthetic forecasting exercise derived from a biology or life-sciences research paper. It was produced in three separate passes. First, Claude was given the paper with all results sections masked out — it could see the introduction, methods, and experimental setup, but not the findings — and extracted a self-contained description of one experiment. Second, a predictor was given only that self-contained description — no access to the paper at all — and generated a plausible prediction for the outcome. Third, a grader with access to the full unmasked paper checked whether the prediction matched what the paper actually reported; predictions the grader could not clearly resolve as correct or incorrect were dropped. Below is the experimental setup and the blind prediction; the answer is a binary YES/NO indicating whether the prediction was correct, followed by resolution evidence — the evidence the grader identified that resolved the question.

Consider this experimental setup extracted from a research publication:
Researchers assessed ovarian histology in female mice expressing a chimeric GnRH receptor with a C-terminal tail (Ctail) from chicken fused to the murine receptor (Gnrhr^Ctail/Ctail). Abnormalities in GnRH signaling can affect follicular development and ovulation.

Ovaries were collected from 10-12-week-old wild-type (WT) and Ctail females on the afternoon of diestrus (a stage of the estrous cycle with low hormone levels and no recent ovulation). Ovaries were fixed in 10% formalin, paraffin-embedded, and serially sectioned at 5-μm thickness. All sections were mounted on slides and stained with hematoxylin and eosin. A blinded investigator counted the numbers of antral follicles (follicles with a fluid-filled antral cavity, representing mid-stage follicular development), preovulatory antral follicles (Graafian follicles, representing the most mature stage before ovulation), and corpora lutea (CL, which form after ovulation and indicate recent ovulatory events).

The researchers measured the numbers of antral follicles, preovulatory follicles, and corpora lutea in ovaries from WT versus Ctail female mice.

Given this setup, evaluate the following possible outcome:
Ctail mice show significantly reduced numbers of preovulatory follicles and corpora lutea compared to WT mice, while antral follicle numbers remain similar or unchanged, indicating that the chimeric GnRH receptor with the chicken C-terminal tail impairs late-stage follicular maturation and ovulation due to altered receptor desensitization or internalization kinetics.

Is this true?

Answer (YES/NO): NO